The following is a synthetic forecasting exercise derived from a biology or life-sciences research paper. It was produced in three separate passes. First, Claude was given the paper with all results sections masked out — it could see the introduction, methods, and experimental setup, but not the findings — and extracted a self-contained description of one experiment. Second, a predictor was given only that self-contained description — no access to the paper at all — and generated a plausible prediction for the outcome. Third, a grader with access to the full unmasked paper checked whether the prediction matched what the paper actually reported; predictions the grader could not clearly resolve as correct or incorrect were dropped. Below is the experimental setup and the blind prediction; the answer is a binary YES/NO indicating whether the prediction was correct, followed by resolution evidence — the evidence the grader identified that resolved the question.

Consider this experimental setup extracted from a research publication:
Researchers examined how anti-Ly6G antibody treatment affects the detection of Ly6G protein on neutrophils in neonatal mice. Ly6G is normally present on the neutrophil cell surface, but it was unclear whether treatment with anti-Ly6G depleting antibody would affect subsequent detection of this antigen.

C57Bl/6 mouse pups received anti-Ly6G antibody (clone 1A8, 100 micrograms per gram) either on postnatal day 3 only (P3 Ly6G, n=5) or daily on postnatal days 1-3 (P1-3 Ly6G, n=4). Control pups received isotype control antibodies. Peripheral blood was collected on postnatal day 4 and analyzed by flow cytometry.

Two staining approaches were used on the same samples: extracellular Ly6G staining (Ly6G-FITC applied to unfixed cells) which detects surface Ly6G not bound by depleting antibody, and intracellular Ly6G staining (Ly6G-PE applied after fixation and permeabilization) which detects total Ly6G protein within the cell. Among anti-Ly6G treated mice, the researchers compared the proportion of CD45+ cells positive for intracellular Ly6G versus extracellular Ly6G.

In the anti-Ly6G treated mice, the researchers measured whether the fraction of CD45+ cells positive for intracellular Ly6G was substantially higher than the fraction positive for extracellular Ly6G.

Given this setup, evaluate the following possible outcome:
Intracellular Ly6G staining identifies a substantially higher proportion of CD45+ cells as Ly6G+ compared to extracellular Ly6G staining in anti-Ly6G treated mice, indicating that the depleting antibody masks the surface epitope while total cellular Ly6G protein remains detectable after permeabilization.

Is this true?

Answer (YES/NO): YES